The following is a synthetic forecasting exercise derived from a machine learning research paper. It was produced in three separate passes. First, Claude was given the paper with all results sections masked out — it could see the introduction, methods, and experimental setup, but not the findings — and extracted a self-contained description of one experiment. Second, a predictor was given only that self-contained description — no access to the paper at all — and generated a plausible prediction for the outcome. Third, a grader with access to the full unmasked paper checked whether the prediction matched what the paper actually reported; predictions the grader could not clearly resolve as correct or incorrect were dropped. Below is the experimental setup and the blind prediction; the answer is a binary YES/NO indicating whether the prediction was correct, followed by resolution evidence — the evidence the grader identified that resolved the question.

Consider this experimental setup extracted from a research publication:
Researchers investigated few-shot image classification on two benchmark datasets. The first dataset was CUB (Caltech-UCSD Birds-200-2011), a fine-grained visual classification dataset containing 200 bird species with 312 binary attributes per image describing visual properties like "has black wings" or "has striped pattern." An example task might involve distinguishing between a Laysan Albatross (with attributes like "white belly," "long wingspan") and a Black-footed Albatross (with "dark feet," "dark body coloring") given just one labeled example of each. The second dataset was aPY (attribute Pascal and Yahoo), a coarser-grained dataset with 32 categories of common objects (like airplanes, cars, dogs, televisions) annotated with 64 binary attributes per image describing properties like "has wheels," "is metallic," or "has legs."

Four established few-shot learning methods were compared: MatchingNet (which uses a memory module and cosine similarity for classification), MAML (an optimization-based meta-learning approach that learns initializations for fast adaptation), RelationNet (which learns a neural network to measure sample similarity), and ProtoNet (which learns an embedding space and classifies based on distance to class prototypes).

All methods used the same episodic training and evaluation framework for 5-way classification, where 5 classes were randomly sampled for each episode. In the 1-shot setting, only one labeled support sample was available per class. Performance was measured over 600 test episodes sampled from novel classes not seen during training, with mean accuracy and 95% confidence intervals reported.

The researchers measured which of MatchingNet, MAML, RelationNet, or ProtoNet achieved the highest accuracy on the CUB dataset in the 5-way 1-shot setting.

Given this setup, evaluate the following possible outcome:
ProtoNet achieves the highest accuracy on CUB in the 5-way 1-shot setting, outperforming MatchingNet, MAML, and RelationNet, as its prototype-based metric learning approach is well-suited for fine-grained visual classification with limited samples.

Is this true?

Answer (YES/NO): NO